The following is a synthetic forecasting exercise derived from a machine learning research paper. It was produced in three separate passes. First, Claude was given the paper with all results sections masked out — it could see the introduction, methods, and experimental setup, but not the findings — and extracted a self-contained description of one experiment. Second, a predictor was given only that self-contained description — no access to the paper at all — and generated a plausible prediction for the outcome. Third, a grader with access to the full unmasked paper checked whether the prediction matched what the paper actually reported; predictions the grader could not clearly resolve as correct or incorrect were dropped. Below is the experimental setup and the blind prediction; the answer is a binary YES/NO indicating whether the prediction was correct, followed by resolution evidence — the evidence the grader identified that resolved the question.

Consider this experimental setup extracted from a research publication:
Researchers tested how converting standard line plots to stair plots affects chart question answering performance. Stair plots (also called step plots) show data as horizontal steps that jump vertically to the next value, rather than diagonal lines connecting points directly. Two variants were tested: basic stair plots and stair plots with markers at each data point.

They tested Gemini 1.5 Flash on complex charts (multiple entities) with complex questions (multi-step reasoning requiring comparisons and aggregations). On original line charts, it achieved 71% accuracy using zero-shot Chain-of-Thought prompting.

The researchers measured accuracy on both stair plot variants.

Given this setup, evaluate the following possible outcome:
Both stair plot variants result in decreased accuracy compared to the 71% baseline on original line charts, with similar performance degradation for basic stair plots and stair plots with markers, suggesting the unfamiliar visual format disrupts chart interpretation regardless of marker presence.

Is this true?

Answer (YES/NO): NO